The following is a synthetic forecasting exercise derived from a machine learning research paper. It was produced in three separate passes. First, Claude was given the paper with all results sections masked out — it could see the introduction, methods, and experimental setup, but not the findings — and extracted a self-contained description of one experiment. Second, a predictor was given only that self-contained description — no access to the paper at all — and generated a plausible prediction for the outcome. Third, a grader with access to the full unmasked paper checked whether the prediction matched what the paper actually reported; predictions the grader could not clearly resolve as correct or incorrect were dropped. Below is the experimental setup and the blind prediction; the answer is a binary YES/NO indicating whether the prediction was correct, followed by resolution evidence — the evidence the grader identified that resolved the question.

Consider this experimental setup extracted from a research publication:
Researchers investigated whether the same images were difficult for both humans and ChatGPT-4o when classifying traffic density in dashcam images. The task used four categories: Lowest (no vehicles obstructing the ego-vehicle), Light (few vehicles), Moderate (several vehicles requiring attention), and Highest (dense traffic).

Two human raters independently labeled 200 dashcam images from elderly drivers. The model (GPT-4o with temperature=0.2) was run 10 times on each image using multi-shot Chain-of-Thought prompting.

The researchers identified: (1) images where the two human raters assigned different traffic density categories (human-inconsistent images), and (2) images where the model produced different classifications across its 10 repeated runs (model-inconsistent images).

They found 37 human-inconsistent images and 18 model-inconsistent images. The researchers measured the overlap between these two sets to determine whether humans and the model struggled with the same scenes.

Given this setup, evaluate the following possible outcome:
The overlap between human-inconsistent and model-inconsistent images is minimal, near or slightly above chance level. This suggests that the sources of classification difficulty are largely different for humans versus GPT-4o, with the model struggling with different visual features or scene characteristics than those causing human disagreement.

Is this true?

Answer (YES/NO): NO